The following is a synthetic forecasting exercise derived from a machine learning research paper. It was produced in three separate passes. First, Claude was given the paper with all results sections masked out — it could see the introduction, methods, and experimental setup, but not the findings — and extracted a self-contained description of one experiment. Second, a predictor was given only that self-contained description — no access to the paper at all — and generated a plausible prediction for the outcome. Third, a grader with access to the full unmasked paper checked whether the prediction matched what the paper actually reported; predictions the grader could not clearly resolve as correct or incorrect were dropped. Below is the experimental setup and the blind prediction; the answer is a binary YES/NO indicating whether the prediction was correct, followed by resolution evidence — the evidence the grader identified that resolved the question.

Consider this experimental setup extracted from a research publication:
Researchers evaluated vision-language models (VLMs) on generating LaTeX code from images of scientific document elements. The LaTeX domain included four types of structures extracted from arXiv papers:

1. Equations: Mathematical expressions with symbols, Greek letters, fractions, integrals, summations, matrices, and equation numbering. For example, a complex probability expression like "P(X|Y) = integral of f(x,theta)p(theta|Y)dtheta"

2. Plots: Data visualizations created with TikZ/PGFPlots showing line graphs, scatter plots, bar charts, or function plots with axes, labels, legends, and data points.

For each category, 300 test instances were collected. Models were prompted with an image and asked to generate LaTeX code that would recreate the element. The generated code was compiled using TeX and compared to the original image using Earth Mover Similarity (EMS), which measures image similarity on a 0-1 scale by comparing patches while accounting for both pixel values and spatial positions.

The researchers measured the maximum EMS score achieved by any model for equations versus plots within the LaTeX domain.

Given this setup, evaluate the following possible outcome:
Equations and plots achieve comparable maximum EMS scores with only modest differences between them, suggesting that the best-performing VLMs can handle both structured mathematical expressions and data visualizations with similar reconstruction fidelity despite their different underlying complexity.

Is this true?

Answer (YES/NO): NO